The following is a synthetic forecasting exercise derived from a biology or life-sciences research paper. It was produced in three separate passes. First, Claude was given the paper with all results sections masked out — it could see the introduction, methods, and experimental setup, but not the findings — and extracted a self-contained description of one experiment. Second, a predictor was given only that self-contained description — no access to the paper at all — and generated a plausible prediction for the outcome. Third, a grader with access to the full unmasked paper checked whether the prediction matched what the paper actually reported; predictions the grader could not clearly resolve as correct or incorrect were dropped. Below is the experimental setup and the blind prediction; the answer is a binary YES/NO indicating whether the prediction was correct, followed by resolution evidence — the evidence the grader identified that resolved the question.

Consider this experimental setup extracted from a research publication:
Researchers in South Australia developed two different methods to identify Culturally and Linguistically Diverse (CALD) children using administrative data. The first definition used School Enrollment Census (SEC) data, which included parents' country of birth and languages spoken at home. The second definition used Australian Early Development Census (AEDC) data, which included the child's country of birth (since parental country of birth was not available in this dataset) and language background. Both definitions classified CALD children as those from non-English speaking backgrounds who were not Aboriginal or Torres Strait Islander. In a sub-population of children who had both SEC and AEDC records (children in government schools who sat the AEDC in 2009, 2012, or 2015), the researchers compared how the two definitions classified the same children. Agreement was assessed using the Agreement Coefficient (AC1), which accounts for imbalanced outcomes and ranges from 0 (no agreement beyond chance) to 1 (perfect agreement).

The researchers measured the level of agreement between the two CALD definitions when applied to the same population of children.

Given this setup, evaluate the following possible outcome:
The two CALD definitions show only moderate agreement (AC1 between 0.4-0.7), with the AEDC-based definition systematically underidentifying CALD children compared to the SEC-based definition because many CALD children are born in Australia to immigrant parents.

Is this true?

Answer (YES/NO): NO